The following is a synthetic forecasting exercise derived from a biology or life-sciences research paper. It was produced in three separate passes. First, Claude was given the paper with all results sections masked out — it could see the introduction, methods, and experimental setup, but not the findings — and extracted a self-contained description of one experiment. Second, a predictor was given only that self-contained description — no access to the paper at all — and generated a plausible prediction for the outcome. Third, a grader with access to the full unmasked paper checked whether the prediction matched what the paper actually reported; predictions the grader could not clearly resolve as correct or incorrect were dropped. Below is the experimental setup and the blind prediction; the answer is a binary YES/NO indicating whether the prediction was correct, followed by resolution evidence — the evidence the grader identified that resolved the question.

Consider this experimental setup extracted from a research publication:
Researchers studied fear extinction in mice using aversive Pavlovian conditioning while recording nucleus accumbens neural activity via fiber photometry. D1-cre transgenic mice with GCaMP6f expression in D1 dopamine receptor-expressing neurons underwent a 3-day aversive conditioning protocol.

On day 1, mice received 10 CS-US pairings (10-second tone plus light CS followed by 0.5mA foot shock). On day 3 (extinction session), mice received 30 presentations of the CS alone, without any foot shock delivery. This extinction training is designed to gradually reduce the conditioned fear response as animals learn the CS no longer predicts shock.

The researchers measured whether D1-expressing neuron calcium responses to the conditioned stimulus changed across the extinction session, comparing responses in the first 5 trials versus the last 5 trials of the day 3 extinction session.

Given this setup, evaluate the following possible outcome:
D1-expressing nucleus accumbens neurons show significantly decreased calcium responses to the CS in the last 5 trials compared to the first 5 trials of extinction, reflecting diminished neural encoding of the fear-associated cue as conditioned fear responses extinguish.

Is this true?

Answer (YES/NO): NO